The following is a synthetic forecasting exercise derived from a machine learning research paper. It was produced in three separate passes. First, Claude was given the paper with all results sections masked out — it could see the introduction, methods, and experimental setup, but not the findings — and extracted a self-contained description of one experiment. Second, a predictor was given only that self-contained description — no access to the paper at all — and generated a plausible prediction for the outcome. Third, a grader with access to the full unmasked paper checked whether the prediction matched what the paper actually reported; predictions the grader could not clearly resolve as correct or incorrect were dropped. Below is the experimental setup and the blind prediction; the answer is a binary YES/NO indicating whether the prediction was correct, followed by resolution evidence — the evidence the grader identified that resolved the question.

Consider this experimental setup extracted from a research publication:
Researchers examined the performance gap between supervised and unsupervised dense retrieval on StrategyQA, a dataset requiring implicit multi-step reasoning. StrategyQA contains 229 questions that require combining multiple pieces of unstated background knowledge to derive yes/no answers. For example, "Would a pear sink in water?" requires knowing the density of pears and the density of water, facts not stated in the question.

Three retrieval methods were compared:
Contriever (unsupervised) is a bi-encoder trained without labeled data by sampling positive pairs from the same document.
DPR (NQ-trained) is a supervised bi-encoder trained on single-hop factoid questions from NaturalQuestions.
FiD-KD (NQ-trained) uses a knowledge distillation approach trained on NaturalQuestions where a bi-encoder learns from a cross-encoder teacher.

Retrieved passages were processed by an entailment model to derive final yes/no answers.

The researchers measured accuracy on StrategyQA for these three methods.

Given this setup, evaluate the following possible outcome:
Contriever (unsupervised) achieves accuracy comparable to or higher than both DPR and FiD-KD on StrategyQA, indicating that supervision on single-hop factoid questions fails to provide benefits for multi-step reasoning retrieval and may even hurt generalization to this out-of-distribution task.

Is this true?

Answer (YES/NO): NO